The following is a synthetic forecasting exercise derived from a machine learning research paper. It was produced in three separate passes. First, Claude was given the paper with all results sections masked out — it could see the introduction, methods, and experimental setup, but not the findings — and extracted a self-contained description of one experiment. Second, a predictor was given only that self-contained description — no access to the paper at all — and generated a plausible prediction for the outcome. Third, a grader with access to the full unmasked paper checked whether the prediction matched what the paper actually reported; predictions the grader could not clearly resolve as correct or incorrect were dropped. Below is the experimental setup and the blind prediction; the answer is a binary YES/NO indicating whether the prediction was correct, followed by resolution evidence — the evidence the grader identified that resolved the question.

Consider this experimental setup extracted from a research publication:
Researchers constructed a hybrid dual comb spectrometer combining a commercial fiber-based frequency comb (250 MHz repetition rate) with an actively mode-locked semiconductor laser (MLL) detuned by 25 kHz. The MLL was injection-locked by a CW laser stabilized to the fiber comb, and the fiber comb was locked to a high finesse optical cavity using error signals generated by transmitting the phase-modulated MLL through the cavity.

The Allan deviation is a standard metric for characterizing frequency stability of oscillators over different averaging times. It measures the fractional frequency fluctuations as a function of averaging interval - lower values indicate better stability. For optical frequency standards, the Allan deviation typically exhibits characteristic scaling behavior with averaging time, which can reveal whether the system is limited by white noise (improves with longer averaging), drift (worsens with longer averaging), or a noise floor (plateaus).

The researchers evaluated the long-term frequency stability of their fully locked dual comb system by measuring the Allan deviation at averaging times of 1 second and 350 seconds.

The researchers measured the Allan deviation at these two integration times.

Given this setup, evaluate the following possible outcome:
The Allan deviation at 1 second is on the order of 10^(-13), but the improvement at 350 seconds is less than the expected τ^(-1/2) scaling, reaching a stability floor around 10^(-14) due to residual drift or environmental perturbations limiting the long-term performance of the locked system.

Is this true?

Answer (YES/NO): NO